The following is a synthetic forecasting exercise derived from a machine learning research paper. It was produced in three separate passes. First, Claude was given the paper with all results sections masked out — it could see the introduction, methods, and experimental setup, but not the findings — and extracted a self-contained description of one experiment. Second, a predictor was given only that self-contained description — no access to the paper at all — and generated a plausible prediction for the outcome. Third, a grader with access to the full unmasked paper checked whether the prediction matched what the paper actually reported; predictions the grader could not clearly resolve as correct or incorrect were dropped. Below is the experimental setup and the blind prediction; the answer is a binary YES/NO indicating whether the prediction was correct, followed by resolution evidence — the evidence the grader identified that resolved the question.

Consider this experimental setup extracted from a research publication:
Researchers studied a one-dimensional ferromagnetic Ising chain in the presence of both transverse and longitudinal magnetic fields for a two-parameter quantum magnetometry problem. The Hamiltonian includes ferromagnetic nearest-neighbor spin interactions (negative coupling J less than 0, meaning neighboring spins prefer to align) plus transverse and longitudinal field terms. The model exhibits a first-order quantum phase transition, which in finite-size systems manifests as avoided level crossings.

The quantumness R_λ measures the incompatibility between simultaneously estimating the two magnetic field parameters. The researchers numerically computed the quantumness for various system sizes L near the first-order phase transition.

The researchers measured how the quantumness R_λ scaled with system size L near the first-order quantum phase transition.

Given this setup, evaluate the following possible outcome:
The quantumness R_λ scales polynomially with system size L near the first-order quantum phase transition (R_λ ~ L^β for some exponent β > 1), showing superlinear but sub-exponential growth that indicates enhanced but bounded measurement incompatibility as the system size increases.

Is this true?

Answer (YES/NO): NO